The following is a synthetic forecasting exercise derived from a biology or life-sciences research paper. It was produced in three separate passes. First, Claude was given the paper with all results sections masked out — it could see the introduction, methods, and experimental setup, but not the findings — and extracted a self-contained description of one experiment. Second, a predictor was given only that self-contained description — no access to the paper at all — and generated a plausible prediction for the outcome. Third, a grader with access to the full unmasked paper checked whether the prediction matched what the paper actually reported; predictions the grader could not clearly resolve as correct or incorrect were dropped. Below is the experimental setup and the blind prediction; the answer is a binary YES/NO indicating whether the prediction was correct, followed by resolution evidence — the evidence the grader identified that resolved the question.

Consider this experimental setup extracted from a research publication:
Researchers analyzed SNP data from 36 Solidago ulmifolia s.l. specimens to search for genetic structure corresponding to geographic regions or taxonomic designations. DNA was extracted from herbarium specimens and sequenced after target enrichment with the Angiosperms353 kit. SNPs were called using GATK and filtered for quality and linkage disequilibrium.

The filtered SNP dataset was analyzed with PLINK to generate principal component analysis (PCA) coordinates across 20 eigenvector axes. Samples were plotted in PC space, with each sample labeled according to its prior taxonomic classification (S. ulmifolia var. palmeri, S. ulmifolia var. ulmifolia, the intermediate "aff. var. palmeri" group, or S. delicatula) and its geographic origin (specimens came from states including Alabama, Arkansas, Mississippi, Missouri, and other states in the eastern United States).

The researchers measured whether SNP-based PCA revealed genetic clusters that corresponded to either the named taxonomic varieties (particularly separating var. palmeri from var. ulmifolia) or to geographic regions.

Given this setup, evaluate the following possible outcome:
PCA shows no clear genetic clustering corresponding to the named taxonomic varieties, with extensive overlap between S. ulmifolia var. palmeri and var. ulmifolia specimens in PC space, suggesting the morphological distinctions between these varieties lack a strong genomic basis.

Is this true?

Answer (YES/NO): YES